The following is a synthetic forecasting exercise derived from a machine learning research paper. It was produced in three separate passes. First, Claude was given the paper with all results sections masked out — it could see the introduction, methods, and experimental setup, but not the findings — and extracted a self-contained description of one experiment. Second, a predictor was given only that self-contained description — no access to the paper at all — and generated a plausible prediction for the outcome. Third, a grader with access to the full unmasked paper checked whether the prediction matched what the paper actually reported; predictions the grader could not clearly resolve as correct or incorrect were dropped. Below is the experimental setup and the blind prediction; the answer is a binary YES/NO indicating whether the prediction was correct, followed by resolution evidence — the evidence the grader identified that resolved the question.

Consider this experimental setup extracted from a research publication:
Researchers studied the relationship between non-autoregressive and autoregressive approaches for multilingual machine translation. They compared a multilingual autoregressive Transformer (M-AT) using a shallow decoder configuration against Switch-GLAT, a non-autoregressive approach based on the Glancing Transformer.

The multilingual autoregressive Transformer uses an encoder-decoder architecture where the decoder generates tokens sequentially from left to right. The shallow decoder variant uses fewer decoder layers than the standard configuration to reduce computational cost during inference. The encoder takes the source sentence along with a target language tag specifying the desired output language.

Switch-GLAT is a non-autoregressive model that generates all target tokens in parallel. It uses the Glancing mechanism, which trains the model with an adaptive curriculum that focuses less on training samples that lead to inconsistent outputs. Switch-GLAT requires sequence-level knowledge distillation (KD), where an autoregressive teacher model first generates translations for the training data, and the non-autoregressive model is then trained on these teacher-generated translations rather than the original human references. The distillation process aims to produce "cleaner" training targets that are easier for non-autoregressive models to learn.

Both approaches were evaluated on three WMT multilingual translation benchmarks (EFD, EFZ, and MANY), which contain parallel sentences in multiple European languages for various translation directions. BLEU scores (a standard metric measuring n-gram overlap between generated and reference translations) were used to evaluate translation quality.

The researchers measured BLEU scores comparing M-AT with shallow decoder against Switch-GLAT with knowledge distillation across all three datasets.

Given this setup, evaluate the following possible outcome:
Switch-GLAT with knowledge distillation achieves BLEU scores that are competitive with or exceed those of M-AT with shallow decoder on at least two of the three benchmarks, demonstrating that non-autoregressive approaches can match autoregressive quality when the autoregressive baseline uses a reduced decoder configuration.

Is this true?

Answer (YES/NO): NO